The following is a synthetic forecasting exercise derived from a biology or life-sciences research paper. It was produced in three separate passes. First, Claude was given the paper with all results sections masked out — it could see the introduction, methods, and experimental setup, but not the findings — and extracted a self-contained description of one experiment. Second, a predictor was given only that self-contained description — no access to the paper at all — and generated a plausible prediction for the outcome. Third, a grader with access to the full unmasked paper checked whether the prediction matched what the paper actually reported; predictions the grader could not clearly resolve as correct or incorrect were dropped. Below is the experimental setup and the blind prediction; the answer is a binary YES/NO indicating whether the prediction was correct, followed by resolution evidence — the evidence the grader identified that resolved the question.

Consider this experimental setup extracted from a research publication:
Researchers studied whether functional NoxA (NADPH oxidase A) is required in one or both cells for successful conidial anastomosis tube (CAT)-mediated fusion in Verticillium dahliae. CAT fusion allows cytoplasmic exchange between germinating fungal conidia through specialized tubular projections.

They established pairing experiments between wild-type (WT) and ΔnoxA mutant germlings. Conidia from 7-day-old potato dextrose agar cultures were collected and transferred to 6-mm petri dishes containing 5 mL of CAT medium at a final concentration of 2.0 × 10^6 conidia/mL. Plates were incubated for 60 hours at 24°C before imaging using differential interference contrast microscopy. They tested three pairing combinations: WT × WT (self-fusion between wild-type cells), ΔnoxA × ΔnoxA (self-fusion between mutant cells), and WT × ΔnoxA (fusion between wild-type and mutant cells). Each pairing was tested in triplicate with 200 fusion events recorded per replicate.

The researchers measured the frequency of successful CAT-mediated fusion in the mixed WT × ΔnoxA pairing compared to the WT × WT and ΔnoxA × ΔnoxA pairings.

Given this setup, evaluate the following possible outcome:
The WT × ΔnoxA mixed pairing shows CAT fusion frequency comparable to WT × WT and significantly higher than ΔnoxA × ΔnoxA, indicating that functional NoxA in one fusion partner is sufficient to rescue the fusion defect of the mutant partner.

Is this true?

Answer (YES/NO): NO